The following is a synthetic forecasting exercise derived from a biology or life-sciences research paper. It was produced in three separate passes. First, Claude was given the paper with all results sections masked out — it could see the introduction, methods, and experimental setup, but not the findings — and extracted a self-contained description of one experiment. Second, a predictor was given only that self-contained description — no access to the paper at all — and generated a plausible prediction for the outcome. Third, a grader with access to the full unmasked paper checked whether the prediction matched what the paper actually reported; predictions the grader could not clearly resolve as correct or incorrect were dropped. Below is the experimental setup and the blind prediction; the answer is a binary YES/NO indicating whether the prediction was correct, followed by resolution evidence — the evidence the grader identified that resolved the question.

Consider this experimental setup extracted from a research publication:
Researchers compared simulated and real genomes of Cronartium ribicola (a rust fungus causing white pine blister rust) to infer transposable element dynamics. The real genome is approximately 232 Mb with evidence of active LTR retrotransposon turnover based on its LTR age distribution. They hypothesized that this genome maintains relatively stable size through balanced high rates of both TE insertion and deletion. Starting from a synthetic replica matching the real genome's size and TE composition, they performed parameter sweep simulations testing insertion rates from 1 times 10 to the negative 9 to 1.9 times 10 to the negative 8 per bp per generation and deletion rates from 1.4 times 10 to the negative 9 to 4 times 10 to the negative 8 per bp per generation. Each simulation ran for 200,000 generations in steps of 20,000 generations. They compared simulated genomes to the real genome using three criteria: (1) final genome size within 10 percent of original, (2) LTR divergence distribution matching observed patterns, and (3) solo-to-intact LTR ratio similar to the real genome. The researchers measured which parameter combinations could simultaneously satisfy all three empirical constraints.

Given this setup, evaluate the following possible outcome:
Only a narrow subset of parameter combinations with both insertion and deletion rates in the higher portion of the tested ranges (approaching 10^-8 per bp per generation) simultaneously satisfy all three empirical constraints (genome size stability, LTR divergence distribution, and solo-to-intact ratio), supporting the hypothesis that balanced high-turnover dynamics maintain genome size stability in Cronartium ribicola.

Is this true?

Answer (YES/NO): NO